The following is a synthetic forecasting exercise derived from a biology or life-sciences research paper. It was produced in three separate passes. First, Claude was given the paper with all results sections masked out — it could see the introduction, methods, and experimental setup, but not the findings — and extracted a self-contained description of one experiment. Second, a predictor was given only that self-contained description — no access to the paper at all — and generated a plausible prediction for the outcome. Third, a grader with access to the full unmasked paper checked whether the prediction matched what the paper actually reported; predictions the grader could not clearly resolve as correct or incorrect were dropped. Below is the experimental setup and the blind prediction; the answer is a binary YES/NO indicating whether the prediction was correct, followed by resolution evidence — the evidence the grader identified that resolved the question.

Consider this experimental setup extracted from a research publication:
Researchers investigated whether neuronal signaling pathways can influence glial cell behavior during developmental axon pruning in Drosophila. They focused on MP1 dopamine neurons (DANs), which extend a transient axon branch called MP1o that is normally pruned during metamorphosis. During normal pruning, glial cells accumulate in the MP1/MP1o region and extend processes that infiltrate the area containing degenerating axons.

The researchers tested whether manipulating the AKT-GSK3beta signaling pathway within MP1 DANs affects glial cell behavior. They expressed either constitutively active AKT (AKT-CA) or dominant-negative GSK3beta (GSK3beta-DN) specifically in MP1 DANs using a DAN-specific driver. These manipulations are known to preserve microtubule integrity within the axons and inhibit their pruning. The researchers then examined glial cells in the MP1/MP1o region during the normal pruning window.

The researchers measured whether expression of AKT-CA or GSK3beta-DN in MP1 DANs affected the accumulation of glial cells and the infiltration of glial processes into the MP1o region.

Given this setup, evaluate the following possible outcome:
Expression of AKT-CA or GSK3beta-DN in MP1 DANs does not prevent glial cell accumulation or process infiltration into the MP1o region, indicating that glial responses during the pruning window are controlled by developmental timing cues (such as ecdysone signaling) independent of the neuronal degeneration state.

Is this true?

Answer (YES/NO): NO